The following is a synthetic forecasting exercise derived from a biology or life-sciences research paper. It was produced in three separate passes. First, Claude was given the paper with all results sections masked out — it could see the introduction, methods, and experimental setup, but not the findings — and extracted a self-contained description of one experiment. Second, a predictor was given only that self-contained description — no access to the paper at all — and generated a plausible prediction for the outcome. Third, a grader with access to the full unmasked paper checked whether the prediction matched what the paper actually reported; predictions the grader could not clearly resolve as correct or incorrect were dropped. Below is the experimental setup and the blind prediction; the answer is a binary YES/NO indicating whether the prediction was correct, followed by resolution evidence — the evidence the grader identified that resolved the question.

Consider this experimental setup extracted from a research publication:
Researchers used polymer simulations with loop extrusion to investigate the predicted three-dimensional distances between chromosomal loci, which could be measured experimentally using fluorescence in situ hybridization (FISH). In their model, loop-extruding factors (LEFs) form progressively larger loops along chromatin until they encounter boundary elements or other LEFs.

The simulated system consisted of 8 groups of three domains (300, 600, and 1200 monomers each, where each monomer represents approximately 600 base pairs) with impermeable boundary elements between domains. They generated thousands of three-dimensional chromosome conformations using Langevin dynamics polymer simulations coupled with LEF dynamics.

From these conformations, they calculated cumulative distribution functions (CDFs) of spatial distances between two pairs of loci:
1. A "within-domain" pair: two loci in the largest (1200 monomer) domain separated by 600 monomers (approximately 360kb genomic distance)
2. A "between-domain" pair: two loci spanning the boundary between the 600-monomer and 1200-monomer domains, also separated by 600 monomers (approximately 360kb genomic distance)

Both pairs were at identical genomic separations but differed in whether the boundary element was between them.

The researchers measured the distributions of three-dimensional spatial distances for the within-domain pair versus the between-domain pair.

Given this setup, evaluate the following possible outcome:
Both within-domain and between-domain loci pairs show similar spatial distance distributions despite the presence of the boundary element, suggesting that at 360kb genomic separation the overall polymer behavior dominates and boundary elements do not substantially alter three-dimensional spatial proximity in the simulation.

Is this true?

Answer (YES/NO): NO